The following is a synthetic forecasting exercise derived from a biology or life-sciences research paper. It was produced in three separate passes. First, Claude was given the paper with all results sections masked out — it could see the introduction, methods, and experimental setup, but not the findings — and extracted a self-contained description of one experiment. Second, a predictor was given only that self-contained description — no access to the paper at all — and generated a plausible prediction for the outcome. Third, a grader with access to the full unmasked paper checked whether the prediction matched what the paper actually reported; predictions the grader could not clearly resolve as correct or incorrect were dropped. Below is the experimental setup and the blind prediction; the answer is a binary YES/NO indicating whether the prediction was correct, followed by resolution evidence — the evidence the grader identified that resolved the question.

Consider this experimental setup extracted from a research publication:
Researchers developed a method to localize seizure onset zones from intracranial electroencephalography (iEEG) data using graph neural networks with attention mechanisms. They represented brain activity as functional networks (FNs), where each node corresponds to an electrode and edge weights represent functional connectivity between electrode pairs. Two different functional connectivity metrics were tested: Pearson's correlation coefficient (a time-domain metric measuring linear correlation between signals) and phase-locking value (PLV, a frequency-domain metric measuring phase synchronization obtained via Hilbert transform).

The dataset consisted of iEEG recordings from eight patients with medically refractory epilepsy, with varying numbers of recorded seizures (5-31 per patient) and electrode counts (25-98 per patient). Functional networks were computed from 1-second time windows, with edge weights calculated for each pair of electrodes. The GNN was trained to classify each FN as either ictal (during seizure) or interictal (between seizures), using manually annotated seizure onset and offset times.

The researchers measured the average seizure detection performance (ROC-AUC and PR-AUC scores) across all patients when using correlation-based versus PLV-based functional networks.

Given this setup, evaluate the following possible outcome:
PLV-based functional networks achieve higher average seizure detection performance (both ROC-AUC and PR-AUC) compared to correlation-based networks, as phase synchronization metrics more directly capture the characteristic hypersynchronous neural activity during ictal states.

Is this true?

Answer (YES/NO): NO